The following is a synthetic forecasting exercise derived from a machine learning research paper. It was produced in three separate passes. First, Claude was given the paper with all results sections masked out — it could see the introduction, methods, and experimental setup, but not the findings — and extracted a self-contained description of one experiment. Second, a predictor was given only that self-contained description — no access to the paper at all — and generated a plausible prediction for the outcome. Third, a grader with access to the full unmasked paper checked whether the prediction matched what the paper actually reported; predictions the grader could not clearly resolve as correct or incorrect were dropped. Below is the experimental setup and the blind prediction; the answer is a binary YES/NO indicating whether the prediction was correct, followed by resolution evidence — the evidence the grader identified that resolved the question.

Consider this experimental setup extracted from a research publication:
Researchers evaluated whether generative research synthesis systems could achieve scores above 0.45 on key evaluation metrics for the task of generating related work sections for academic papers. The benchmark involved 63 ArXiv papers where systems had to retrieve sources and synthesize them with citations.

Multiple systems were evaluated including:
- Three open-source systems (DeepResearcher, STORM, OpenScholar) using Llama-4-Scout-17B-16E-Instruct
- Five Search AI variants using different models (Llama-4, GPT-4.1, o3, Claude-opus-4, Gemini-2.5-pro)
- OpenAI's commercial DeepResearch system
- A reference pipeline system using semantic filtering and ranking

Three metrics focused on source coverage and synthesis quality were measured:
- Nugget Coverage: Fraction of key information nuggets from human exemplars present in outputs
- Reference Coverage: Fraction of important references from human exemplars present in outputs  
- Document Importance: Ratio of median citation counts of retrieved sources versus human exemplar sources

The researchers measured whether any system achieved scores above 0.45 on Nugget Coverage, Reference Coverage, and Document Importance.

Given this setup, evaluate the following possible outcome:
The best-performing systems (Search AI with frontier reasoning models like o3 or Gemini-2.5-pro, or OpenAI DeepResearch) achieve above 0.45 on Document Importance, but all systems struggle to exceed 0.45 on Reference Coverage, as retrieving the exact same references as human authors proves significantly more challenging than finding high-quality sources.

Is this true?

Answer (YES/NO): NO